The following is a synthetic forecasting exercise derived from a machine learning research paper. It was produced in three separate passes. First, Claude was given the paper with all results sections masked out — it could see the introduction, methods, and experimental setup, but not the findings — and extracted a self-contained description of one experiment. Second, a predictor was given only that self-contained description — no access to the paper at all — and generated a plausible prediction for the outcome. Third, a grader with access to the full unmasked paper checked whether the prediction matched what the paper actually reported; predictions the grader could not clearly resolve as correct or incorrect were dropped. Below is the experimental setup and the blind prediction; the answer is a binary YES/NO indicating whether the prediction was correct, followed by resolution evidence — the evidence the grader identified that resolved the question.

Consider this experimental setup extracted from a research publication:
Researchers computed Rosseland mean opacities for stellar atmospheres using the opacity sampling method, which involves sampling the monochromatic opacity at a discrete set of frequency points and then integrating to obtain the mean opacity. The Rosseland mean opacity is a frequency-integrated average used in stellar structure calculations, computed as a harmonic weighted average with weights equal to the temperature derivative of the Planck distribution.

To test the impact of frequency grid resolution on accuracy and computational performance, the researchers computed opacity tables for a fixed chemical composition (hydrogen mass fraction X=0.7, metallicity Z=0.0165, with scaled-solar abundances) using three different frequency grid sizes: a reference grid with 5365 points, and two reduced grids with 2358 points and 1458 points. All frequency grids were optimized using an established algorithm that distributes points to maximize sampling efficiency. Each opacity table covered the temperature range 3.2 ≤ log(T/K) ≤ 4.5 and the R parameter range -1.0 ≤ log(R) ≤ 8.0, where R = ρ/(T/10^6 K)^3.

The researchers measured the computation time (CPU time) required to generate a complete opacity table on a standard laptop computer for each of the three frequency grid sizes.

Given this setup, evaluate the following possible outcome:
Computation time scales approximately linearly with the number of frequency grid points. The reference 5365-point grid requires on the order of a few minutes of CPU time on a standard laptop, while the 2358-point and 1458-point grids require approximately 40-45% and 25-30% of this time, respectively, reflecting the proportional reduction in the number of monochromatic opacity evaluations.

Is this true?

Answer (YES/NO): NO